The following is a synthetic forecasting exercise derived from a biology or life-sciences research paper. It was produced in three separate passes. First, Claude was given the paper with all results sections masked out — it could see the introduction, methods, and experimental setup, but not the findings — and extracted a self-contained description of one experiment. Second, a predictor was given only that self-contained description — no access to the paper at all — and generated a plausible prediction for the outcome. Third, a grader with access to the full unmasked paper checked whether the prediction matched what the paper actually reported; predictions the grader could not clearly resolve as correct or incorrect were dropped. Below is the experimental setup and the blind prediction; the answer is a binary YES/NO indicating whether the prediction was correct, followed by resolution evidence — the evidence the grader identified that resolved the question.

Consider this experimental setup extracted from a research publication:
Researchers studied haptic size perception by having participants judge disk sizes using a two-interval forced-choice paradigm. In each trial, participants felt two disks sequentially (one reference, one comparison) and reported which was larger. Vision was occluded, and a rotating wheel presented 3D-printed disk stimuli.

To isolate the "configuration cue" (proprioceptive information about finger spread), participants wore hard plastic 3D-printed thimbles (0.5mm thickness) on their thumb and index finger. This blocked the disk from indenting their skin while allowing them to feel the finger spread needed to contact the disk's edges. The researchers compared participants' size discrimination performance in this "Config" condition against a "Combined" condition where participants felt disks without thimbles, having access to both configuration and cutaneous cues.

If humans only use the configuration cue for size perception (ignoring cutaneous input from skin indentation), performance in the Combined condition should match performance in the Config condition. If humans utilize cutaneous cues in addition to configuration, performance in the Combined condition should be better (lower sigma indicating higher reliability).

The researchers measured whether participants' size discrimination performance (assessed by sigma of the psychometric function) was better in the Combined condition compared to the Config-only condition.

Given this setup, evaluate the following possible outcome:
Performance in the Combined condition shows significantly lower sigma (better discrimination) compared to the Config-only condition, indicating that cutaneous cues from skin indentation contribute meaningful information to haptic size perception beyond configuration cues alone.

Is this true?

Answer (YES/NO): NO